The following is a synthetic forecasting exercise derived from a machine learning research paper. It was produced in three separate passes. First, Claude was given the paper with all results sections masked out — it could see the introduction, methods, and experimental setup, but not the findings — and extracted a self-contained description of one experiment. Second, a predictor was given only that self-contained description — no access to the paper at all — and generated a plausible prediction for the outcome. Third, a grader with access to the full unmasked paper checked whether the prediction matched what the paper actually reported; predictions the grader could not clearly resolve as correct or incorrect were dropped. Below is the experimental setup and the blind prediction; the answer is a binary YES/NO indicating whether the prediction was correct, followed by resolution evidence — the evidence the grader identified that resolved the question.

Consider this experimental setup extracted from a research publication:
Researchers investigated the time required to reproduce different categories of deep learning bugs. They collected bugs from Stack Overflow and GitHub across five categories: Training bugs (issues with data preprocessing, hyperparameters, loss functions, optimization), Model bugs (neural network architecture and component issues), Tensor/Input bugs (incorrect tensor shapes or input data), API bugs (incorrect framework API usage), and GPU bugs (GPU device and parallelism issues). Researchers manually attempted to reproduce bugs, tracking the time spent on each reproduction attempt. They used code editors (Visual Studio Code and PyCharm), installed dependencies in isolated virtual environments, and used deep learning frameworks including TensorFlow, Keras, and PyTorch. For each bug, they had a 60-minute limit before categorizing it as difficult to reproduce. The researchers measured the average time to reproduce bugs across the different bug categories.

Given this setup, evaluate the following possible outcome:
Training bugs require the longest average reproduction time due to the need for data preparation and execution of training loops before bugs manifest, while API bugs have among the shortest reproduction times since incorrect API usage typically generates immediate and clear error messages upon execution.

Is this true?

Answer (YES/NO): NO